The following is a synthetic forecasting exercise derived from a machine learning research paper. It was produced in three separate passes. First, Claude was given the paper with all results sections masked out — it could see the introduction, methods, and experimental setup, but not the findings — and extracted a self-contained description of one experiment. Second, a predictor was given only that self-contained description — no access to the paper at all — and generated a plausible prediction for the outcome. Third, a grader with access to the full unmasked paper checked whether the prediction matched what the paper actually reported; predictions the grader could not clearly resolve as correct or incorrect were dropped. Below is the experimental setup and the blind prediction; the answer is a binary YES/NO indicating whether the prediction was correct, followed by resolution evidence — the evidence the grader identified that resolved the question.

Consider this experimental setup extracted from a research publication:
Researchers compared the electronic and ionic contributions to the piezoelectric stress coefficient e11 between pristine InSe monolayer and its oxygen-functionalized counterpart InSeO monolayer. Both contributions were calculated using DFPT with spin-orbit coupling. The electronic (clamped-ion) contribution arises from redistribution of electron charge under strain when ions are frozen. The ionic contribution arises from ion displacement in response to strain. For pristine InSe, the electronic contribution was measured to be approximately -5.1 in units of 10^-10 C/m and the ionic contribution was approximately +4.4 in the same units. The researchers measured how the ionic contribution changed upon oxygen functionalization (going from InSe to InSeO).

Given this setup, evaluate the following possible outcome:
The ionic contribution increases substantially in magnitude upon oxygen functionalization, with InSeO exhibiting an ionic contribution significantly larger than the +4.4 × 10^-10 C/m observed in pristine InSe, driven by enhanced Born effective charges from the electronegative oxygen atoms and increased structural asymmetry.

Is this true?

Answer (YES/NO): NO